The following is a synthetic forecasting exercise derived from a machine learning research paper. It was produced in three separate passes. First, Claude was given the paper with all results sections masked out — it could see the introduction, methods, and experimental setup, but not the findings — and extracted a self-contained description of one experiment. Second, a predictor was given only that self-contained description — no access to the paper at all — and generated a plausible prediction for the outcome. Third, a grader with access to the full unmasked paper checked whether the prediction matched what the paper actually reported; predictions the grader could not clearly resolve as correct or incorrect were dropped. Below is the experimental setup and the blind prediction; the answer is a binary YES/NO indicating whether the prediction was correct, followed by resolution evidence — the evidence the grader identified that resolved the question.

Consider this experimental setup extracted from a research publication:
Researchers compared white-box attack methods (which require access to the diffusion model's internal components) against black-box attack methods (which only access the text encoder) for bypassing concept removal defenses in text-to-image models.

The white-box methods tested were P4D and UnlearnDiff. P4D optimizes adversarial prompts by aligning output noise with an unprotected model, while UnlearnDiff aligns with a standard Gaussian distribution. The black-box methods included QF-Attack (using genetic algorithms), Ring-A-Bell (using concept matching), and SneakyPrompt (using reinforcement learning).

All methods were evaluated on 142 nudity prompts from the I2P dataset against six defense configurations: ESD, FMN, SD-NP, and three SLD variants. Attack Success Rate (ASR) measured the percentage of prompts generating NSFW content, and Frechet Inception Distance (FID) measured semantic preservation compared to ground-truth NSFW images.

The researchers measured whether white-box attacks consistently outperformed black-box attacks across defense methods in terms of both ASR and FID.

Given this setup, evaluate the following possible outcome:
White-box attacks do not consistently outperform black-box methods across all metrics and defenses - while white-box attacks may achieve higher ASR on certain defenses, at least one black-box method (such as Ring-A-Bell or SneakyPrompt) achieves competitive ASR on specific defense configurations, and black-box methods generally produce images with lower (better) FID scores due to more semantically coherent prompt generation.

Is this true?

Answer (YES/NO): YES